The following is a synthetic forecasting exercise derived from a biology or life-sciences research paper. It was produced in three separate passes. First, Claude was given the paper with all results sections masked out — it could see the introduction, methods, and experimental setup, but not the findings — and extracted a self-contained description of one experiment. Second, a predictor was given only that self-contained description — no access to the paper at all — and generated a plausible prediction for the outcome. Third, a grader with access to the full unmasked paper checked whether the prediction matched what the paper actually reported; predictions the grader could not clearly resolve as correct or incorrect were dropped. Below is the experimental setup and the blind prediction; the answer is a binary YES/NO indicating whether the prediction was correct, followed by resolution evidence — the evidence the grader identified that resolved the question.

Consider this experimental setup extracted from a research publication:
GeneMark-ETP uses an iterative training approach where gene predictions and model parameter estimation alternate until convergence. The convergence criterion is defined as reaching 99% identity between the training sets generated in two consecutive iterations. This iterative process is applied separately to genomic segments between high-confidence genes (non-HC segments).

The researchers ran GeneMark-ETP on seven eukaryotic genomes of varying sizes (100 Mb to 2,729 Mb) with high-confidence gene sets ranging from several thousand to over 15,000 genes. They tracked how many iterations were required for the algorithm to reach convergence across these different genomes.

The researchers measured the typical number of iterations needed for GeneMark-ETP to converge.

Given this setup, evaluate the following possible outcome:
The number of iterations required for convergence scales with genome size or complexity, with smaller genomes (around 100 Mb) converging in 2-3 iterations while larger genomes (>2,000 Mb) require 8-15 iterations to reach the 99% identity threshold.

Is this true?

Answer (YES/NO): NO